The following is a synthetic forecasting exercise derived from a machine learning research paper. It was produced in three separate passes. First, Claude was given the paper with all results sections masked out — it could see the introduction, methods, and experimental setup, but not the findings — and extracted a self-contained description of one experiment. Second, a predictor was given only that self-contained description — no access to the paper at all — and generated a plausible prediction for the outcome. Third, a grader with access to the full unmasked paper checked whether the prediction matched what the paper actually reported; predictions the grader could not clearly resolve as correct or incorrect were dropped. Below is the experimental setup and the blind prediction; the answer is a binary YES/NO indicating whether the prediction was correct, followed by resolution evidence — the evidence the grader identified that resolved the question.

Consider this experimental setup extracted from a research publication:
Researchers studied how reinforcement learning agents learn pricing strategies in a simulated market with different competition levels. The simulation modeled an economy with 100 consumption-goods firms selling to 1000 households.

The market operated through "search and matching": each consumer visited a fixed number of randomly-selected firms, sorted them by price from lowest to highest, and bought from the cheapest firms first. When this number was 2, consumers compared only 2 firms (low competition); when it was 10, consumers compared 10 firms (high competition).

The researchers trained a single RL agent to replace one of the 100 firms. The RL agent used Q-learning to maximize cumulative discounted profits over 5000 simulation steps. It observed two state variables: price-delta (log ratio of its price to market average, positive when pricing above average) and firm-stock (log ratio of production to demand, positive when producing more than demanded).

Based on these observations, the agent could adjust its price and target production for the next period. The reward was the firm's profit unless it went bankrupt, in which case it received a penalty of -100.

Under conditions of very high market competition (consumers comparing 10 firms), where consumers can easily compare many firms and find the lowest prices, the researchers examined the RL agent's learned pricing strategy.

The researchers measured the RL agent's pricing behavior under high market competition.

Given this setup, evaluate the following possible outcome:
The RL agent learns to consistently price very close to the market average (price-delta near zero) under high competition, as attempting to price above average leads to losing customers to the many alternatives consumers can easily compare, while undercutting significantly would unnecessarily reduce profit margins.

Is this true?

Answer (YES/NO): NO